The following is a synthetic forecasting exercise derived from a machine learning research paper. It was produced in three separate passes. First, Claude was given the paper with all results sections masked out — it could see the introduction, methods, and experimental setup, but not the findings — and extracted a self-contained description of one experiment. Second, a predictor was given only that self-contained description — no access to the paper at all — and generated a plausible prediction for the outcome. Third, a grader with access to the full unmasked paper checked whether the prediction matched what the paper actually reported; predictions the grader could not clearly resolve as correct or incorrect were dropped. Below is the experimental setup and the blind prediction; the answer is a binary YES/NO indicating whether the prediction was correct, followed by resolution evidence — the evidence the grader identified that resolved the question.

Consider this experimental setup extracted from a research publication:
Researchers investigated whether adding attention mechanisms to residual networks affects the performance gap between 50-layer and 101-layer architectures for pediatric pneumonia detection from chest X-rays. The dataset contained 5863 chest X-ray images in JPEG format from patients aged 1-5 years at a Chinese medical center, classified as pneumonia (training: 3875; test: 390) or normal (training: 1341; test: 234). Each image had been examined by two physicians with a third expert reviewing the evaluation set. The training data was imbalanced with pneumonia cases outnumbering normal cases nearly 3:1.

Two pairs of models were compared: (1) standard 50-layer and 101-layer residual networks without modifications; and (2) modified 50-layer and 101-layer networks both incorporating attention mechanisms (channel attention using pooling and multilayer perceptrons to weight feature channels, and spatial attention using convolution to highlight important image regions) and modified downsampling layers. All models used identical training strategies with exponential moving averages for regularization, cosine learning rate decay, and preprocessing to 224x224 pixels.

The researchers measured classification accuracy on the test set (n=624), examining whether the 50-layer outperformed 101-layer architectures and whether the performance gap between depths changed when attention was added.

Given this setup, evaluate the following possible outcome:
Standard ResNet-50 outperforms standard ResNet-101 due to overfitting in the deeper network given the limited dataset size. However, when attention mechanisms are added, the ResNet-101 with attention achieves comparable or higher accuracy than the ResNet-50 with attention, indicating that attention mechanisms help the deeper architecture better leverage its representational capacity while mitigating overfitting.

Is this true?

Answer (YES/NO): NO